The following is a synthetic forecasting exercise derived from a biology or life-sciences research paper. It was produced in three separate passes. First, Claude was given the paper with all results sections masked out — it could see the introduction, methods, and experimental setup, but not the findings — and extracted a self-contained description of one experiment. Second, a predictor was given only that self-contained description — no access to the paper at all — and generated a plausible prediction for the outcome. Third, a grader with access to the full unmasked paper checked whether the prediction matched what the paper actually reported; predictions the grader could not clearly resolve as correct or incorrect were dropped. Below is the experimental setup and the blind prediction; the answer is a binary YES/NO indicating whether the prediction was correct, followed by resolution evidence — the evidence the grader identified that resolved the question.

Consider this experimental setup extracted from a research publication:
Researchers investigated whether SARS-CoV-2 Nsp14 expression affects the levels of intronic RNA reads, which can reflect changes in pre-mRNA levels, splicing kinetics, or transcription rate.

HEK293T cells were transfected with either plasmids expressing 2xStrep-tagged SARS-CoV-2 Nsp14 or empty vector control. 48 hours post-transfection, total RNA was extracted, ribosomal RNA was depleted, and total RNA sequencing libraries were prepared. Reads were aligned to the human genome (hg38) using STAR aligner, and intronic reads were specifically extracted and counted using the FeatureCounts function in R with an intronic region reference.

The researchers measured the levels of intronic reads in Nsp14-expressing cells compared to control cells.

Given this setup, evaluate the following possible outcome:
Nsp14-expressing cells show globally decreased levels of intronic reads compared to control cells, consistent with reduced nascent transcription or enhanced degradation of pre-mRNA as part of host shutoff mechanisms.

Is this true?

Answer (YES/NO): NO